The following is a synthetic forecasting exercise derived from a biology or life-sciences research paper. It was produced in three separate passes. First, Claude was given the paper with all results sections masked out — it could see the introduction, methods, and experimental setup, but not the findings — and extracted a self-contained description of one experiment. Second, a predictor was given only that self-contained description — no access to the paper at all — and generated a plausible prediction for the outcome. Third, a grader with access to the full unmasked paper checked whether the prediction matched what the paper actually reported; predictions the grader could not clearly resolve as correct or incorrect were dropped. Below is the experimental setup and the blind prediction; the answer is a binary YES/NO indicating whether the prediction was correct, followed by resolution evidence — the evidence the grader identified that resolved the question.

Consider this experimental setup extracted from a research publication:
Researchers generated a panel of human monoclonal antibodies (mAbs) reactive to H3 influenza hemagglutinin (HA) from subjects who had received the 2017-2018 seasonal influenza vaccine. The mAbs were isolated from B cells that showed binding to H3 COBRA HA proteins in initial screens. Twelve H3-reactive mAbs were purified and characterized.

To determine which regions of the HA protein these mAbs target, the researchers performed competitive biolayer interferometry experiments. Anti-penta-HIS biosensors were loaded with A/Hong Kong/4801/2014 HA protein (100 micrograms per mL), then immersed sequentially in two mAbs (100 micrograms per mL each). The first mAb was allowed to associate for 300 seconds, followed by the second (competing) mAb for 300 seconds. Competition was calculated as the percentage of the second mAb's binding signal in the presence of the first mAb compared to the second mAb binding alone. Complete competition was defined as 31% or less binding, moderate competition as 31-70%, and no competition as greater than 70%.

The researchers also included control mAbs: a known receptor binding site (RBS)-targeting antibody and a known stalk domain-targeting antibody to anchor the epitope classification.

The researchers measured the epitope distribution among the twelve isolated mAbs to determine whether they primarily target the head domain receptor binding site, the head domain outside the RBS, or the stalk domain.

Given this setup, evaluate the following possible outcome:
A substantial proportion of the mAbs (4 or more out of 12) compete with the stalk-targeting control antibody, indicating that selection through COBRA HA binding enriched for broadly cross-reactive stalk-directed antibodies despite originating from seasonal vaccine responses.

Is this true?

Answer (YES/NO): NO